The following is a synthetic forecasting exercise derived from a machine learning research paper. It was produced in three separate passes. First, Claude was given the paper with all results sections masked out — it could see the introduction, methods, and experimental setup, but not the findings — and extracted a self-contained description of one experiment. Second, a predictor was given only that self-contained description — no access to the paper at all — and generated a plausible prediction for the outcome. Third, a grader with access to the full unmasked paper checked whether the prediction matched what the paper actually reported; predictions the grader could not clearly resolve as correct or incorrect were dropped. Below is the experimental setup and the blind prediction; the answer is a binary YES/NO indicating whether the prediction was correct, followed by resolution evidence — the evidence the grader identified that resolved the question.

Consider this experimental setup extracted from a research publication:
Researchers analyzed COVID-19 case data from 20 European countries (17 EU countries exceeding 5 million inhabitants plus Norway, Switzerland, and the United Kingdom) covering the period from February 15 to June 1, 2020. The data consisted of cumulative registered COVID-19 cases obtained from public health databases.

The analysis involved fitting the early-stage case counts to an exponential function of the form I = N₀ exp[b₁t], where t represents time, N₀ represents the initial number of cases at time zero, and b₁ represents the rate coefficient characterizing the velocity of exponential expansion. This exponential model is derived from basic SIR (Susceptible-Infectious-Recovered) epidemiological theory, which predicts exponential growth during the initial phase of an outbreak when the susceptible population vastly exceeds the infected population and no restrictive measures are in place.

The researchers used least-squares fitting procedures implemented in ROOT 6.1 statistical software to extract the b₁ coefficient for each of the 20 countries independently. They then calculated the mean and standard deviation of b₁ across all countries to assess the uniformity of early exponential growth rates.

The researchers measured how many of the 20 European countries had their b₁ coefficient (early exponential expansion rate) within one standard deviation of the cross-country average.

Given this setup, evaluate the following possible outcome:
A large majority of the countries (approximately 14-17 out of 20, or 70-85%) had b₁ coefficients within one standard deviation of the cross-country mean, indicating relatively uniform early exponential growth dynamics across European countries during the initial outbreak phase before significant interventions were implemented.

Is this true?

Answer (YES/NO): NO